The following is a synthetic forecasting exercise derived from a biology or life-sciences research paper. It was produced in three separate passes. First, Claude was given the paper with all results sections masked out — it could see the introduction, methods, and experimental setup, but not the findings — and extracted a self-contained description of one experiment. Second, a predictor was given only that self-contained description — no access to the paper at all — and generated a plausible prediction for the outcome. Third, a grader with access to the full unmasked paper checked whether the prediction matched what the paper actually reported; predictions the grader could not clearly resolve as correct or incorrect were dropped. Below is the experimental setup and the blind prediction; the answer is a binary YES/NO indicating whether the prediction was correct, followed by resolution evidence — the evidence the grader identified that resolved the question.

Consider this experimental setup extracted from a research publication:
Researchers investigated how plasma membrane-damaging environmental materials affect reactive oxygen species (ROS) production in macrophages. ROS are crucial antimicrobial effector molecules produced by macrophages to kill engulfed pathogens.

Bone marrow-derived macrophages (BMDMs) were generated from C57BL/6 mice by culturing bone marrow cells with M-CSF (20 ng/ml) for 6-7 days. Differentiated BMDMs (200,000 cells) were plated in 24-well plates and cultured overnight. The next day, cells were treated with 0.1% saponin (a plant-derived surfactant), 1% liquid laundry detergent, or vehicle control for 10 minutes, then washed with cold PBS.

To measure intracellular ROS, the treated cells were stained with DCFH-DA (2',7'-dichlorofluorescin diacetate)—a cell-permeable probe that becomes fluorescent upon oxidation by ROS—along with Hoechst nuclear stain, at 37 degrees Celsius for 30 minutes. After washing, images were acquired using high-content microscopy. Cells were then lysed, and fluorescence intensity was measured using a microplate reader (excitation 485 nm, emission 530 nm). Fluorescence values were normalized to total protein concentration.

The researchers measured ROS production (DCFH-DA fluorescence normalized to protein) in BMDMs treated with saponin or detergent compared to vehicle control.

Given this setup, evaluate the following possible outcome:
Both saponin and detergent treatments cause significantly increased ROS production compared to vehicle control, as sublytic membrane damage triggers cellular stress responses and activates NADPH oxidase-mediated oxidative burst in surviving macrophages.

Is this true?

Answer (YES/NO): NO